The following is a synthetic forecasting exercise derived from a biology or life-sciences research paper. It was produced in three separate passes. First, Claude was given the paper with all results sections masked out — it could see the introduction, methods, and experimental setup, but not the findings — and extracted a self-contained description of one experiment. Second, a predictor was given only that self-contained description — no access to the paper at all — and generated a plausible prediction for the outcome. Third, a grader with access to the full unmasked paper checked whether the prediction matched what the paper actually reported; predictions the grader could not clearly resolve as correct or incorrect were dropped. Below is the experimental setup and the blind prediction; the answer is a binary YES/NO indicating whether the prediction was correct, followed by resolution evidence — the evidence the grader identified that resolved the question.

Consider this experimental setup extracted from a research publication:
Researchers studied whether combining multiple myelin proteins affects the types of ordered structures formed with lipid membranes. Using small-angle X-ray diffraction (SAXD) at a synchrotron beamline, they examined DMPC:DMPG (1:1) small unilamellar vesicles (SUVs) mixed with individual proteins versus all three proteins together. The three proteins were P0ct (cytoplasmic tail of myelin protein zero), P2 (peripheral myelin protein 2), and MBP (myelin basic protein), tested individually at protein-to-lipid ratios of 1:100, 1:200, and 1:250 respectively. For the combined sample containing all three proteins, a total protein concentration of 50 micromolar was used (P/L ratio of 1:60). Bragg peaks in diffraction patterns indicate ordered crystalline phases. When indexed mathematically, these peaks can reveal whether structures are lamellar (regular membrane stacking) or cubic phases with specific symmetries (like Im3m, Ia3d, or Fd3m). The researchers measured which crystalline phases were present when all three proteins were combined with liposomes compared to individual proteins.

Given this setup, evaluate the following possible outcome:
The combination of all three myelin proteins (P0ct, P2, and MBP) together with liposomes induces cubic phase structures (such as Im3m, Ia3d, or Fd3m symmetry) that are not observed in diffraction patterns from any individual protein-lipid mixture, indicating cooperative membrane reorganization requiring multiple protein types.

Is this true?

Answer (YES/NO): NO